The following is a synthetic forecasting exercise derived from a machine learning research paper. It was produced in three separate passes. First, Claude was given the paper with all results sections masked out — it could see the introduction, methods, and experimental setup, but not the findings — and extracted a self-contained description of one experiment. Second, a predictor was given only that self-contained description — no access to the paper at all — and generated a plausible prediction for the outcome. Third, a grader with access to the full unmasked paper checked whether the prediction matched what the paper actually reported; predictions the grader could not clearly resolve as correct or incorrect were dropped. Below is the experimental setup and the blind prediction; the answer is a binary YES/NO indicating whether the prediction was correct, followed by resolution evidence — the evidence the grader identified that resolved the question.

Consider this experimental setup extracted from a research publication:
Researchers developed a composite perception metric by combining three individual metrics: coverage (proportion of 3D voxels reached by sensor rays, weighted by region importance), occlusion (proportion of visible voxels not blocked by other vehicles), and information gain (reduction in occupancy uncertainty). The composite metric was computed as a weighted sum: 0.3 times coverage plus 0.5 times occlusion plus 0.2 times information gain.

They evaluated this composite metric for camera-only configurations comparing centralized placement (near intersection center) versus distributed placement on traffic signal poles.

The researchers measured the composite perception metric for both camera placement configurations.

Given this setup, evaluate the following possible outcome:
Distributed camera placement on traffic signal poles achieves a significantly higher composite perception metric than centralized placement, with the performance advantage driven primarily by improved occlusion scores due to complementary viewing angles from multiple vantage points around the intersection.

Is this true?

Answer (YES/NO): NO